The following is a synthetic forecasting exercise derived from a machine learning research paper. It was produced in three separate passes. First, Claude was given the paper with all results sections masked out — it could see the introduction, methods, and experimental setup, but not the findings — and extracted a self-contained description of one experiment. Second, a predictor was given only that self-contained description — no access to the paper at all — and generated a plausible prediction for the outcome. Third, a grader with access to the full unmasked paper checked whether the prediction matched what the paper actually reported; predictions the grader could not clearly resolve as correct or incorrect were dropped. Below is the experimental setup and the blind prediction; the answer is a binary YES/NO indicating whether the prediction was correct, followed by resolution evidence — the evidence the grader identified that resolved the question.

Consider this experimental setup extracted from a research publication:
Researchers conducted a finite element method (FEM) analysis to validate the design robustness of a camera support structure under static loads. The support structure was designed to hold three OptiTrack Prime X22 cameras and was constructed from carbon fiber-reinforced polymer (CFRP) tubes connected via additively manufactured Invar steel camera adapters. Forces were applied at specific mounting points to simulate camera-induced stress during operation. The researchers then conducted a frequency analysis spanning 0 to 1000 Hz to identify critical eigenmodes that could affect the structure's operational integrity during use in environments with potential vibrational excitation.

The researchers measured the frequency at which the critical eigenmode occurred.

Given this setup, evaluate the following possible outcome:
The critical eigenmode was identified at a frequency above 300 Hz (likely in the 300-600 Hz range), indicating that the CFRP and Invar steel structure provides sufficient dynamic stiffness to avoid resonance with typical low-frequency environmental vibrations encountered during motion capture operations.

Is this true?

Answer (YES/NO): NO